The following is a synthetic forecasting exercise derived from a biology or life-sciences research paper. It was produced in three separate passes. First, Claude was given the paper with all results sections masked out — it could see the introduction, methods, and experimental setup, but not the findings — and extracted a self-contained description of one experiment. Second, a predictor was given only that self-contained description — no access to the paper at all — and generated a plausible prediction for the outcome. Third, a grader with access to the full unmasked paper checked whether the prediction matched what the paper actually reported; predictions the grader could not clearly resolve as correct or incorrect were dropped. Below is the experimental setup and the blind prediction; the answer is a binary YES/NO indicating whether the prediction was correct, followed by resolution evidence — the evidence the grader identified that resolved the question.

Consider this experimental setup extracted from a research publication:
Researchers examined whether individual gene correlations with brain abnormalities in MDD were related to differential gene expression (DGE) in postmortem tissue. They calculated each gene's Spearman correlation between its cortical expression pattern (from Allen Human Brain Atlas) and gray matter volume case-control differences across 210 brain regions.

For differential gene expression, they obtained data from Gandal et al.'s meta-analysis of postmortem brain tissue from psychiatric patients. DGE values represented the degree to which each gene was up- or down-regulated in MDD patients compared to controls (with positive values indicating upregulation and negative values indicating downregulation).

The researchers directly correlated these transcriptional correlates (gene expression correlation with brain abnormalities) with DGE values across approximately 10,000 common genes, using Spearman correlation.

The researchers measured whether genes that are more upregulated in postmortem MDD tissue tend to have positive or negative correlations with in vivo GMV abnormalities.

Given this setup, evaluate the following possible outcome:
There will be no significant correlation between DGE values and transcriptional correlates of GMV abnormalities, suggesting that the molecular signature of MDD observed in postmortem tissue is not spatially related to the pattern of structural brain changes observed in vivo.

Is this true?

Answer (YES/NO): YES